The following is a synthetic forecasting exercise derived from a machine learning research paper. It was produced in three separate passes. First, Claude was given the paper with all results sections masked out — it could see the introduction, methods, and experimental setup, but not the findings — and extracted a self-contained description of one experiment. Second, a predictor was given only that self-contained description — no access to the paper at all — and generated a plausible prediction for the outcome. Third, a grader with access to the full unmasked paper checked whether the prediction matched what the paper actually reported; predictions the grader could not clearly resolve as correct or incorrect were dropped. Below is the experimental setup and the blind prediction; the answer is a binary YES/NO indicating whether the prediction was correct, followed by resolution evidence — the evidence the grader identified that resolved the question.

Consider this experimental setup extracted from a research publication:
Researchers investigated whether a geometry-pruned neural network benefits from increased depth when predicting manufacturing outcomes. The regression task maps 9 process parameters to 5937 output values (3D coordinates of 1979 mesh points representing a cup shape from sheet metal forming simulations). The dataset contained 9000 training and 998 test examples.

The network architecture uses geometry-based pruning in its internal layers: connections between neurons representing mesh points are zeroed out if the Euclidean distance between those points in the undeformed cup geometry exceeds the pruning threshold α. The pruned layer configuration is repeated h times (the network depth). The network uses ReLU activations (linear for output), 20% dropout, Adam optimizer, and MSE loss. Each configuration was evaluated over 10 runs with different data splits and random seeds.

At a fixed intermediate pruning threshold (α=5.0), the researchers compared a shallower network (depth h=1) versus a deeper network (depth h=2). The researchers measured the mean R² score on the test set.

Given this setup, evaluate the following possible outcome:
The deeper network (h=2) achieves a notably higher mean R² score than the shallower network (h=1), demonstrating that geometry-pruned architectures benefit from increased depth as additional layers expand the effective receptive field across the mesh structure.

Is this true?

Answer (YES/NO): YES